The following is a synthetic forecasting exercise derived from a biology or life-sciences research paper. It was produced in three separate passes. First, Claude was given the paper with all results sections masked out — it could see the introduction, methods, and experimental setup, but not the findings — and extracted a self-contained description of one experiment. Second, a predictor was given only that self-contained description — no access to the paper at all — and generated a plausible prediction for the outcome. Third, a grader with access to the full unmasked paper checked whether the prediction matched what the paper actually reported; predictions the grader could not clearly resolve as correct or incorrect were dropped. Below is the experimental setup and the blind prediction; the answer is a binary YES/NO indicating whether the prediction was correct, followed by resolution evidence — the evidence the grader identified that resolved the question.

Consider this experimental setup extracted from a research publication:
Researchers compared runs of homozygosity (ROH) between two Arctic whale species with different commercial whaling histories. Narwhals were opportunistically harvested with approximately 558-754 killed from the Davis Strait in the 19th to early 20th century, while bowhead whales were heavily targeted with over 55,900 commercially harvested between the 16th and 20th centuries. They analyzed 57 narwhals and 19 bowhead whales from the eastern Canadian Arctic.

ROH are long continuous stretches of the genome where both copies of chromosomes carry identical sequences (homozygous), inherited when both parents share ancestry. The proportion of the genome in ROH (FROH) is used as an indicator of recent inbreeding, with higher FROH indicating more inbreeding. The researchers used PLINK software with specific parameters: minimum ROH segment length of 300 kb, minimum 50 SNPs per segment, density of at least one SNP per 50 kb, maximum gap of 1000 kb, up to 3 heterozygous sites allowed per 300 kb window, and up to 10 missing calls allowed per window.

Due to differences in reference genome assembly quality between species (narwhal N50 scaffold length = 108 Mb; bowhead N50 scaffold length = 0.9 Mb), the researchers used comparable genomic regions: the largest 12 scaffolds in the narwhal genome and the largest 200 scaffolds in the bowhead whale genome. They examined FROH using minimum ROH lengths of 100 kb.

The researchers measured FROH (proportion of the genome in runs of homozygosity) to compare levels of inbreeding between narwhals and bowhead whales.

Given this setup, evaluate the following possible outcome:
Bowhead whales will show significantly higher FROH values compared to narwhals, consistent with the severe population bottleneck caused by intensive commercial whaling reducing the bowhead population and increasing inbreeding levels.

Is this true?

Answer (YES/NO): NO